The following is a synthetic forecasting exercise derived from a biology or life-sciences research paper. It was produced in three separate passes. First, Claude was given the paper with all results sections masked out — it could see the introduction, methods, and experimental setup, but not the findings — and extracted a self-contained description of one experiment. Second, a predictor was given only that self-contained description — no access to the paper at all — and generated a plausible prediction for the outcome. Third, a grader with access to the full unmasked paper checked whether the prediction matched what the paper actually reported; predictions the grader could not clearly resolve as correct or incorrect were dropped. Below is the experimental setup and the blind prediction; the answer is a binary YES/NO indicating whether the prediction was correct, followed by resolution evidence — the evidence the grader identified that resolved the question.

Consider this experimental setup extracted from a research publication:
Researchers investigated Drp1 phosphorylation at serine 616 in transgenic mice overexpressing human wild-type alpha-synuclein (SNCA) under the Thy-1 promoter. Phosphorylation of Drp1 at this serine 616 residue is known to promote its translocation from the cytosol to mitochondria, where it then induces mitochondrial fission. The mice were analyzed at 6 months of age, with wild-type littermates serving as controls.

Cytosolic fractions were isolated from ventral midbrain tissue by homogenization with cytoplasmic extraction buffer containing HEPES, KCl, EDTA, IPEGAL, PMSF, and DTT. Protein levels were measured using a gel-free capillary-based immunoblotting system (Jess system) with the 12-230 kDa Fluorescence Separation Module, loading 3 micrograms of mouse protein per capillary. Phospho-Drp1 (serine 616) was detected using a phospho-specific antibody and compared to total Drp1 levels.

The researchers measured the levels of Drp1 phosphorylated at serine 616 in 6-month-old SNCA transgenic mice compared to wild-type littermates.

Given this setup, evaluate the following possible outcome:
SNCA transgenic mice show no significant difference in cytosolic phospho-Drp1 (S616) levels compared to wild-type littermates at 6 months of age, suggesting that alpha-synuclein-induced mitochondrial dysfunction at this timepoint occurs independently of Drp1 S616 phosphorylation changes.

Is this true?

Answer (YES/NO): NO